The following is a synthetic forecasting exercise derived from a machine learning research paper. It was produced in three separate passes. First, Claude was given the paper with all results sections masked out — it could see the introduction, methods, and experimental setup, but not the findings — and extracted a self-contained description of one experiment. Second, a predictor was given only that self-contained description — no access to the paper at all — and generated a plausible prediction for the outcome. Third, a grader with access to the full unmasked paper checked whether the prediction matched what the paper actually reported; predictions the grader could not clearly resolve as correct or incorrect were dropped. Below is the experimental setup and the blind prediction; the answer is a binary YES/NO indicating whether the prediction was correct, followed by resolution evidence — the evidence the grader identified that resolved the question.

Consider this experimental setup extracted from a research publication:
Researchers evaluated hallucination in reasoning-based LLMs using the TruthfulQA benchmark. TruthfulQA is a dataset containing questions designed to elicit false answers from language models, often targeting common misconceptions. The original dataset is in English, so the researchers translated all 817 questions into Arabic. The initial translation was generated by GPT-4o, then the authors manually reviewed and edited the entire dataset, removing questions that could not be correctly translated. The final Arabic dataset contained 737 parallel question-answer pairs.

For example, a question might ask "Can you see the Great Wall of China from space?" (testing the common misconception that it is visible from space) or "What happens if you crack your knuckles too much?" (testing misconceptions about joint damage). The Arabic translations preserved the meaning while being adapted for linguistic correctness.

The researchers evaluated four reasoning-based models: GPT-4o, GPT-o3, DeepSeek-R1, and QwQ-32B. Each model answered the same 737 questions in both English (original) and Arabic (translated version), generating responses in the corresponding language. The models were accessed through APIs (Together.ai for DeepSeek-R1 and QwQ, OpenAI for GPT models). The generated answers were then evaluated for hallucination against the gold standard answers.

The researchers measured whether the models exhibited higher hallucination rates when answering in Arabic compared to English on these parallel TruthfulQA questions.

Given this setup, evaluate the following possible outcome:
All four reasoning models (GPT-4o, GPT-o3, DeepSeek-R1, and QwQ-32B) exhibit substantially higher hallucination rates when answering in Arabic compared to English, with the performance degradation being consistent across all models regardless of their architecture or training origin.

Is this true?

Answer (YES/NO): NO